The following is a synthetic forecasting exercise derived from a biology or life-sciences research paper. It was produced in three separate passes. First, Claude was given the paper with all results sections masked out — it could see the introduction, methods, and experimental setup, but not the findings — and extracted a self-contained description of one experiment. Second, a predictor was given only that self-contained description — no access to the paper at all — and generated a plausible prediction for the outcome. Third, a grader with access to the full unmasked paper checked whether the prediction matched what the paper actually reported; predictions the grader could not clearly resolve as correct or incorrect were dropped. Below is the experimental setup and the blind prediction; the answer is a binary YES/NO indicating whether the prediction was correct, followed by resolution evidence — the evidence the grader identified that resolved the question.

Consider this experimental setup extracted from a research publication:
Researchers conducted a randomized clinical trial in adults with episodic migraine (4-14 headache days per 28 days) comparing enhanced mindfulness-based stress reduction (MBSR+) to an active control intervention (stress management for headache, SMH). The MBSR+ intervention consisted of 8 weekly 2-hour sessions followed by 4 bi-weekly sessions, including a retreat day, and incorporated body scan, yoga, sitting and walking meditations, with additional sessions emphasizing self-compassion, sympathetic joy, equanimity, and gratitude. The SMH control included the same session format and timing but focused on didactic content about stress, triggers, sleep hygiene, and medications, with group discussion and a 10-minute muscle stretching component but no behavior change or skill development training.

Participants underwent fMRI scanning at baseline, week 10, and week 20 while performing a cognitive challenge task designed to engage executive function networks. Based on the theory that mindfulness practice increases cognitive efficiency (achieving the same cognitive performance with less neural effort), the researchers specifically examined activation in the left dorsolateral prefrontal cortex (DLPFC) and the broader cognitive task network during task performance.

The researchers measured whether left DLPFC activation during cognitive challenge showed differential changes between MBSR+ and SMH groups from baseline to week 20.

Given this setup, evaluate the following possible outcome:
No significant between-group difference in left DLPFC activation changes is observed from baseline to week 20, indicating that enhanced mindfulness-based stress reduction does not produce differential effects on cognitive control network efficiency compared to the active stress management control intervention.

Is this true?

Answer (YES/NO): YES